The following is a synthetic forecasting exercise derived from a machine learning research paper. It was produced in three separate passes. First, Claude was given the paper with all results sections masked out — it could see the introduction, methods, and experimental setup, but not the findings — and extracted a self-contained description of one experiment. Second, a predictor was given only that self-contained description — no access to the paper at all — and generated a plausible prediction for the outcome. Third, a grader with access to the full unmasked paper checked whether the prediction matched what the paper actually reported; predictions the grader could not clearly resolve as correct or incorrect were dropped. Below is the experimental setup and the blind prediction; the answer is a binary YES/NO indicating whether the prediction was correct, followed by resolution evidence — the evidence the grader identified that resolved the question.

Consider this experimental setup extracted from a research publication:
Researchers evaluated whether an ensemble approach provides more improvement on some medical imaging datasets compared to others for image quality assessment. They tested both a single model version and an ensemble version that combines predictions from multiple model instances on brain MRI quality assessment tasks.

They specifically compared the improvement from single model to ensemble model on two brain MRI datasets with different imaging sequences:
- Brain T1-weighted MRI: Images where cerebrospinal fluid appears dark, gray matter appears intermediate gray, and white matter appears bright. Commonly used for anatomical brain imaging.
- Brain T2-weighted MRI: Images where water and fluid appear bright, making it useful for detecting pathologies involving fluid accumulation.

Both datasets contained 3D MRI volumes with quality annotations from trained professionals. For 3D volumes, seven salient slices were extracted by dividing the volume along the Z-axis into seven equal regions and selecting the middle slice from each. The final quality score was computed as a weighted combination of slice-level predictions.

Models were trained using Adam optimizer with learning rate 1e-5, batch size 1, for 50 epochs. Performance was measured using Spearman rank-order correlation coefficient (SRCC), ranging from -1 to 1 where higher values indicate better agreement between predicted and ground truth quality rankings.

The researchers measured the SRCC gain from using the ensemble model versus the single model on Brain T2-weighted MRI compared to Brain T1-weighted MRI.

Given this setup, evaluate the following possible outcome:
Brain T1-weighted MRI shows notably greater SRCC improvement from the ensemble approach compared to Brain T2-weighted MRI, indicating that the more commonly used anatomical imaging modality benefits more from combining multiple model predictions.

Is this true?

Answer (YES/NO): NO